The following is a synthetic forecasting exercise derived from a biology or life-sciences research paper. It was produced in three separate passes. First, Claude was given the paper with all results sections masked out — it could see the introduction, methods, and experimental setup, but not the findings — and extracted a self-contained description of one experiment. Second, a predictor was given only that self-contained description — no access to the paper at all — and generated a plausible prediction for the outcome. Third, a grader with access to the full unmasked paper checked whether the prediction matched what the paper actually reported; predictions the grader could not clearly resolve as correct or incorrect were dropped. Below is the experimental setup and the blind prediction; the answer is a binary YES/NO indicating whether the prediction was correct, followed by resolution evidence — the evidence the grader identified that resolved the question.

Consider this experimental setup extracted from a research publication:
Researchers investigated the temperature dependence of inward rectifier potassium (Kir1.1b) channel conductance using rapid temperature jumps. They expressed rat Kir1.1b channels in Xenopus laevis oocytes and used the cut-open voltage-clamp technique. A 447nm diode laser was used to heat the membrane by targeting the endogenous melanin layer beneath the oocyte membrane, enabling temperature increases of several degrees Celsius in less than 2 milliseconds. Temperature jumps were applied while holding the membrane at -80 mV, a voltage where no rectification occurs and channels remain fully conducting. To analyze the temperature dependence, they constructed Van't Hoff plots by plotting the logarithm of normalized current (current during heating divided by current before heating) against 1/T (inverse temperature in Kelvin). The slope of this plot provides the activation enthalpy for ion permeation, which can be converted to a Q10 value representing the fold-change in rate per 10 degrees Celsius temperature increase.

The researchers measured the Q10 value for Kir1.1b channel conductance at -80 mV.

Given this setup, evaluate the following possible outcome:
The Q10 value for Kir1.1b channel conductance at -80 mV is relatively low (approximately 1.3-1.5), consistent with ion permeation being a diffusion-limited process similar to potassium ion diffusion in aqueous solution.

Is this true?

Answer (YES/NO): NO